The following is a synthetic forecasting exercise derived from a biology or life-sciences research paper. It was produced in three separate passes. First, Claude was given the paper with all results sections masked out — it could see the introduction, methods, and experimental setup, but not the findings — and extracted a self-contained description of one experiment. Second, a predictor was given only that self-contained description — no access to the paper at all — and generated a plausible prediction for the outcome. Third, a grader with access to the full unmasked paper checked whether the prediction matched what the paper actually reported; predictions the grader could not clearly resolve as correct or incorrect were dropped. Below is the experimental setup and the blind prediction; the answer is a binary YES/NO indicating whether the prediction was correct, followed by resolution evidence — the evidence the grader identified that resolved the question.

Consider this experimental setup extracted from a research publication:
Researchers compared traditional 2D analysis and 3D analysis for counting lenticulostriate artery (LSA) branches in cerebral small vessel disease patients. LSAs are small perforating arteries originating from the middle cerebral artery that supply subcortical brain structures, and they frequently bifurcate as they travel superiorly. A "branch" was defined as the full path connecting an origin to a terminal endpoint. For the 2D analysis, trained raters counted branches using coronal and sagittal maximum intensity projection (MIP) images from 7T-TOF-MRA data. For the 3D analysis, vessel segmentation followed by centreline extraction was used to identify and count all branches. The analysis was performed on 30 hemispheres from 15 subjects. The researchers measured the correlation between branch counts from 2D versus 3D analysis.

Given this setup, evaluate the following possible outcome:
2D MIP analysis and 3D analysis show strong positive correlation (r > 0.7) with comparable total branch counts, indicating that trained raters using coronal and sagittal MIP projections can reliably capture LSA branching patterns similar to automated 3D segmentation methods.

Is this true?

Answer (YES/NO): NO